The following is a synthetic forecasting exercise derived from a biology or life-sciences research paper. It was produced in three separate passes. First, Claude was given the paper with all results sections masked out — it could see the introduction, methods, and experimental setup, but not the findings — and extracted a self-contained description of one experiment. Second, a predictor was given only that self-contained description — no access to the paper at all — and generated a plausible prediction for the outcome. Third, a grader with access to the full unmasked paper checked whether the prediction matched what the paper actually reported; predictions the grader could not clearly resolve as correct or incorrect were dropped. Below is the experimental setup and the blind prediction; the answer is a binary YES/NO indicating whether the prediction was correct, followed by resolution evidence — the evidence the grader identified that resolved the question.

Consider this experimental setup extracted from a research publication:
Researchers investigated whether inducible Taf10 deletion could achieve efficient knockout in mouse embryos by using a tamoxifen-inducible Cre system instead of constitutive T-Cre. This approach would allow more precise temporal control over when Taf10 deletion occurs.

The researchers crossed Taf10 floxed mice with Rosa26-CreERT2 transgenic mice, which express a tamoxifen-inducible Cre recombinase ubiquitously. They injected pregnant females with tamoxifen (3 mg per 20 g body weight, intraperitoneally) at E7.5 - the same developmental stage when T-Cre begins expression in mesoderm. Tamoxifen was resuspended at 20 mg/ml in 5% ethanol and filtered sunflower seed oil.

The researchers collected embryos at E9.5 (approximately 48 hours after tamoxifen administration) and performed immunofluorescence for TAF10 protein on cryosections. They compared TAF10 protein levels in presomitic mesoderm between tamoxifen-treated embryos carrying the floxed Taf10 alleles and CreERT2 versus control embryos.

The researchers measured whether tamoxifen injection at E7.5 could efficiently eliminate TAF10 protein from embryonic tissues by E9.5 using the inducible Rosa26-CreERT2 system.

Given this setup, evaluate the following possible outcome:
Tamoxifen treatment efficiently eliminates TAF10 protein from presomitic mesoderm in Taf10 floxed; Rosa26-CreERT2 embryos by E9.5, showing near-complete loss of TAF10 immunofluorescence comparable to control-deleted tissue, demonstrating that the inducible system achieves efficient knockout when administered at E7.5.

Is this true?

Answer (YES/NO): YES